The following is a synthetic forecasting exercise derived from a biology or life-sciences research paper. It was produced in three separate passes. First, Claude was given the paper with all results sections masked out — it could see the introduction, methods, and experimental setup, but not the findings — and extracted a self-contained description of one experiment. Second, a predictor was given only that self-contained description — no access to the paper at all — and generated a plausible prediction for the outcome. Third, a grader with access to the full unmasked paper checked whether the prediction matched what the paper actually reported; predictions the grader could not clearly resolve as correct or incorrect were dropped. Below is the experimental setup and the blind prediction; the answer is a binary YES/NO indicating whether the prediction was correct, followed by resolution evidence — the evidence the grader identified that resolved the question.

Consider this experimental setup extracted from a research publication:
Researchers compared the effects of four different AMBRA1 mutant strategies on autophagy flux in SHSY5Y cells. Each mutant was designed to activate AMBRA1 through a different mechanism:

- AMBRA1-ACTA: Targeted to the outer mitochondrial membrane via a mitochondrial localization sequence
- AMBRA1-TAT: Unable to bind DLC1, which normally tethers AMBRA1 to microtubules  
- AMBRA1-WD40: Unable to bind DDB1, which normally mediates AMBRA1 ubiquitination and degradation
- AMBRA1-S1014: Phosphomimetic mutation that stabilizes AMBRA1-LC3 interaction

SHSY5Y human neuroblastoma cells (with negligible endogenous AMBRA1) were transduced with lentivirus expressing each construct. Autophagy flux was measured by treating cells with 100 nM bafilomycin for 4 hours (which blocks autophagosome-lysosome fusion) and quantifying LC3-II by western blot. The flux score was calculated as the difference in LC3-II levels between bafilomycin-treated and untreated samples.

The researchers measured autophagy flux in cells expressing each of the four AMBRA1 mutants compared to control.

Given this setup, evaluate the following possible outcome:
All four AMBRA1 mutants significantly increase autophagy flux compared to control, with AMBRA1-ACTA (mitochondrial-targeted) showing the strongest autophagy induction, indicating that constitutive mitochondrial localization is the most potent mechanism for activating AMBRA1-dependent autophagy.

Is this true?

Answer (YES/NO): NO